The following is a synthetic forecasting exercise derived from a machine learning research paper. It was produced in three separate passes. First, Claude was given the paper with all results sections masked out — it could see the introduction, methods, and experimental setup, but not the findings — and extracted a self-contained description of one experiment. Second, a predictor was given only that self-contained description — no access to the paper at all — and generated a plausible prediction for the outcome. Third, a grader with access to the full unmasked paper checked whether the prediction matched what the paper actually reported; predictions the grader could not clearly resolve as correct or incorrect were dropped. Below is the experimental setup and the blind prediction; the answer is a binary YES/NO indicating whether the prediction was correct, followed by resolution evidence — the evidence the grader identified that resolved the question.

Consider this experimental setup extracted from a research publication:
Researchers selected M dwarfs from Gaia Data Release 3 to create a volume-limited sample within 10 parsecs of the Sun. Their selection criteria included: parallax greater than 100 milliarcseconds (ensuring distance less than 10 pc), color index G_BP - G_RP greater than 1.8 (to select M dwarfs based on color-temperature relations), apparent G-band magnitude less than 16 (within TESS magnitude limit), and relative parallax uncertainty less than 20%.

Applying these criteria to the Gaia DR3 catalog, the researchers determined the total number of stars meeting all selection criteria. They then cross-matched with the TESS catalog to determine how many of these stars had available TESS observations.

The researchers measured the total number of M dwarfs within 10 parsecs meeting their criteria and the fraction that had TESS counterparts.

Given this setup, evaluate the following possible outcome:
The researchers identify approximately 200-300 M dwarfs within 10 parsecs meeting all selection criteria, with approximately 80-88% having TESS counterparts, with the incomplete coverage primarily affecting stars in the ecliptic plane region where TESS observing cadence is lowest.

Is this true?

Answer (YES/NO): YES